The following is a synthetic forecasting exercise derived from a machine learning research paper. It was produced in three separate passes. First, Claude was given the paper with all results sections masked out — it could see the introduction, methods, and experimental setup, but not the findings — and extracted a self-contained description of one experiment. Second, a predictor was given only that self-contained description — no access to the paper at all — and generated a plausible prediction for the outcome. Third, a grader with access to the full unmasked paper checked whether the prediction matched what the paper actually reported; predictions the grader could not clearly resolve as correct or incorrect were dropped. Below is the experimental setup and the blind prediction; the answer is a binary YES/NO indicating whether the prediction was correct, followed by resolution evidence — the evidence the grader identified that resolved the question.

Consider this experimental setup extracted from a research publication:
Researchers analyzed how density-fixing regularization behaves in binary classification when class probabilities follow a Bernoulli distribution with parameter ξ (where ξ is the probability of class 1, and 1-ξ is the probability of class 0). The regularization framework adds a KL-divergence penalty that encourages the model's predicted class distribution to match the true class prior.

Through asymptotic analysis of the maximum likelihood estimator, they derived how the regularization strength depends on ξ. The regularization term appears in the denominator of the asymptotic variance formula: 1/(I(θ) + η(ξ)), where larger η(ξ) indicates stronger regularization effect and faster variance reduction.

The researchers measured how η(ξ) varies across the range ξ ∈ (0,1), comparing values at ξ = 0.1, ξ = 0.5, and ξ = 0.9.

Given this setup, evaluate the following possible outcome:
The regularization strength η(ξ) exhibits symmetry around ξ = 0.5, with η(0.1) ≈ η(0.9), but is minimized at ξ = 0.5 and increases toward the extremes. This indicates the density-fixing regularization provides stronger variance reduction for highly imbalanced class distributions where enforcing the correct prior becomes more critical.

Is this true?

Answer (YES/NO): YES